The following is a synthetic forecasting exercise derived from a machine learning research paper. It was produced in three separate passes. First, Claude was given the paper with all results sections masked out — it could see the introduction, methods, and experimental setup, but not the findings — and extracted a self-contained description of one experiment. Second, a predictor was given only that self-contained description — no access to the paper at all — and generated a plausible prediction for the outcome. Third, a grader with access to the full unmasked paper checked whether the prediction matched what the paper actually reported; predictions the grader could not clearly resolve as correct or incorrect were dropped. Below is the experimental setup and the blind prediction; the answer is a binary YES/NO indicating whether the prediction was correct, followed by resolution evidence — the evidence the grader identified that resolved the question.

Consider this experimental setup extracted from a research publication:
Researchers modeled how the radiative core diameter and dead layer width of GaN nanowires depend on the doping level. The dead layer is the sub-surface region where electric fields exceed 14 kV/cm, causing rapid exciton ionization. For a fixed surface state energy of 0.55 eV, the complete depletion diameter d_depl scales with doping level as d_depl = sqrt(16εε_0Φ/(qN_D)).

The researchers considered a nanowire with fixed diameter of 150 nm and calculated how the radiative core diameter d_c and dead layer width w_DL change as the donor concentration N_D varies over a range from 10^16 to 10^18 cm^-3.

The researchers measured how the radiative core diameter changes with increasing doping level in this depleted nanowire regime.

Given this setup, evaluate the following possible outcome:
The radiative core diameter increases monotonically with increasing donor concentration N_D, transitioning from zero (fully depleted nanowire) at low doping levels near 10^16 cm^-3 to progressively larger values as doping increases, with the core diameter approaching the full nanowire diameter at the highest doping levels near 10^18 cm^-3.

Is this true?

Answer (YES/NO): NO